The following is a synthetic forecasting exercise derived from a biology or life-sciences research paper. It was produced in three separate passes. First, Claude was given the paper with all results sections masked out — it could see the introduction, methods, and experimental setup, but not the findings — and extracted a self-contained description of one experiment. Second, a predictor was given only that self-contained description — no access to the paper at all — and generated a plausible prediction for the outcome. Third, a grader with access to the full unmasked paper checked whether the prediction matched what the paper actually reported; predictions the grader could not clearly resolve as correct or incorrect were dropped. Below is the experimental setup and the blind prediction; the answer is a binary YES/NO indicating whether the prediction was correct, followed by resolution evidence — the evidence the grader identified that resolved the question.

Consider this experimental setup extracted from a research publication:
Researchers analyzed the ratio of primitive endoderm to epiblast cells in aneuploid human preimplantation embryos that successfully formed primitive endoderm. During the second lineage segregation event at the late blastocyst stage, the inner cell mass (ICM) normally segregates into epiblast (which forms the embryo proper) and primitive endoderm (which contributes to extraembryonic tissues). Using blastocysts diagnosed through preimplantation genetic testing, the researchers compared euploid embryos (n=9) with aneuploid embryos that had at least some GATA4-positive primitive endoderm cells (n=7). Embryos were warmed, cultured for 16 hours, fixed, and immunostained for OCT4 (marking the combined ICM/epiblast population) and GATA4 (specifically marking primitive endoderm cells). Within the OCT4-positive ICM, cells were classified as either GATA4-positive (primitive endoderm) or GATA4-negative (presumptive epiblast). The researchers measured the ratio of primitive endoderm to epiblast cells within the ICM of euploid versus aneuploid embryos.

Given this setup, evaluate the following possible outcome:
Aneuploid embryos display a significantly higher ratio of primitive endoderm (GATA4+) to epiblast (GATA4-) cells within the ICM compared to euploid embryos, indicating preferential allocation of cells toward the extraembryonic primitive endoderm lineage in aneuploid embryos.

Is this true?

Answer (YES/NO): NO